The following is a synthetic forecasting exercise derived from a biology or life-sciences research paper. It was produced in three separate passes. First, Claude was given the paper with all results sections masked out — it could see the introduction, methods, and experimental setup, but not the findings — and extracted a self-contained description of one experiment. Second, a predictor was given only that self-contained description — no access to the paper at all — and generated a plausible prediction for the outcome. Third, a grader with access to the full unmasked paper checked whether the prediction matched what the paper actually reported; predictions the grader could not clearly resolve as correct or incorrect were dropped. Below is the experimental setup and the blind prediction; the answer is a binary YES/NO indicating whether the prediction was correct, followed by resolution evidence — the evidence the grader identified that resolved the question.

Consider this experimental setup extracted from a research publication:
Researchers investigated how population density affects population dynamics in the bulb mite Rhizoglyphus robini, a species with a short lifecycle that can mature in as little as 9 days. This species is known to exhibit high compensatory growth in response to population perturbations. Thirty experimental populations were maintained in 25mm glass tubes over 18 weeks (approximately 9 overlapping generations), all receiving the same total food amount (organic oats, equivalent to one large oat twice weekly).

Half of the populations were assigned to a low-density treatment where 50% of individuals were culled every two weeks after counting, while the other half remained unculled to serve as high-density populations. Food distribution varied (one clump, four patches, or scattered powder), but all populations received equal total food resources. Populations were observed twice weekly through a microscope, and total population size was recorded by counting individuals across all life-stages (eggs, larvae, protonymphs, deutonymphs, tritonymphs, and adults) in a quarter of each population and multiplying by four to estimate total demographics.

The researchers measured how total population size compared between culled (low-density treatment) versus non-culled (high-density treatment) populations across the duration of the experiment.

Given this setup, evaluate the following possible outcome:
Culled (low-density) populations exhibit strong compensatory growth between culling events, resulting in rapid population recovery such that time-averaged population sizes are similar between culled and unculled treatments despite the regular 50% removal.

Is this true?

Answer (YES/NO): NO